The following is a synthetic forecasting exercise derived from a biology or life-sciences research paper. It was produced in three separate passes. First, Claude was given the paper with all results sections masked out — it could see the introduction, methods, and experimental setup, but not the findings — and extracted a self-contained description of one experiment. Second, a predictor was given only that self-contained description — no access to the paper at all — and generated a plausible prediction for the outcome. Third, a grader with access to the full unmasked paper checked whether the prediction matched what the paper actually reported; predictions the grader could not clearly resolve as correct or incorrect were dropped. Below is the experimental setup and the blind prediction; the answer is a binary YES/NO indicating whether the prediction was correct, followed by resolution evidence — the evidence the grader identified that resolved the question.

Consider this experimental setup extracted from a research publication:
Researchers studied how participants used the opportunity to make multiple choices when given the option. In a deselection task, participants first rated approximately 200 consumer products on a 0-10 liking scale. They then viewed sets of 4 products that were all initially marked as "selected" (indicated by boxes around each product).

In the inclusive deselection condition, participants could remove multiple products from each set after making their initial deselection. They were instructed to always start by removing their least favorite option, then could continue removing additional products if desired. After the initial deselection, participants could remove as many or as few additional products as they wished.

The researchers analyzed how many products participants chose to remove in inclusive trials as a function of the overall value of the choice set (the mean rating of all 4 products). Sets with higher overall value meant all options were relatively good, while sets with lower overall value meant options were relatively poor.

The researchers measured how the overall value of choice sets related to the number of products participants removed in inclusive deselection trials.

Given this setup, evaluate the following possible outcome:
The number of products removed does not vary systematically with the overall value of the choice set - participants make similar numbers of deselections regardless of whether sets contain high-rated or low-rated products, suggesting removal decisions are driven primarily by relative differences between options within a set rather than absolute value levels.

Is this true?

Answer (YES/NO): NO